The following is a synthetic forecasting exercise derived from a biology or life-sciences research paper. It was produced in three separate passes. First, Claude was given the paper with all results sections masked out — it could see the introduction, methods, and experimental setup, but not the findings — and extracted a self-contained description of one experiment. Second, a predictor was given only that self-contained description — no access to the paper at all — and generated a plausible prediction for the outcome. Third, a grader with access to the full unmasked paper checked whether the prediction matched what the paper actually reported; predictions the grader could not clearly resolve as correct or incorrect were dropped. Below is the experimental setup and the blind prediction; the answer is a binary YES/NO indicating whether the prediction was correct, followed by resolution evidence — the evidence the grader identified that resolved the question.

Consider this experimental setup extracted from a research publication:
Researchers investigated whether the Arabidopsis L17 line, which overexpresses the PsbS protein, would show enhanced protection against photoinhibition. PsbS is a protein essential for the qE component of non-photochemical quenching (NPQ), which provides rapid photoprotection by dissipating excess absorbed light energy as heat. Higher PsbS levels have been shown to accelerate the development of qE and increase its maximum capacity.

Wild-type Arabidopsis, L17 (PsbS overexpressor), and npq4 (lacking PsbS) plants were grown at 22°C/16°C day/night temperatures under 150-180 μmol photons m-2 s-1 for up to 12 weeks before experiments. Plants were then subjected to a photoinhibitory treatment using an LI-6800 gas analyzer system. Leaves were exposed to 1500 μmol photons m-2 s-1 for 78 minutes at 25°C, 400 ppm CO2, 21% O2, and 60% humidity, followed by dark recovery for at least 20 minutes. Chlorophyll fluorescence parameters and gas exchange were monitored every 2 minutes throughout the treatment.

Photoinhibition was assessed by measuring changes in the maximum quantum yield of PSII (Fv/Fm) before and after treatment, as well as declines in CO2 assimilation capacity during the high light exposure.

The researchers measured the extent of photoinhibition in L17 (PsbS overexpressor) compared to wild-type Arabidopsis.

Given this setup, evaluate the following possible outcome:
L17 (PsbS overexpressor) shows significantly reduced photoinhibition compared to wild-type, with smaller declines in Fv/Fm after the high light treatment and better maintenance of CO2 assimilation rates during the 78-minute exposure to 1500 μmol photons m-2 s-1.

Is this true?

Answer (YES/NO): NO